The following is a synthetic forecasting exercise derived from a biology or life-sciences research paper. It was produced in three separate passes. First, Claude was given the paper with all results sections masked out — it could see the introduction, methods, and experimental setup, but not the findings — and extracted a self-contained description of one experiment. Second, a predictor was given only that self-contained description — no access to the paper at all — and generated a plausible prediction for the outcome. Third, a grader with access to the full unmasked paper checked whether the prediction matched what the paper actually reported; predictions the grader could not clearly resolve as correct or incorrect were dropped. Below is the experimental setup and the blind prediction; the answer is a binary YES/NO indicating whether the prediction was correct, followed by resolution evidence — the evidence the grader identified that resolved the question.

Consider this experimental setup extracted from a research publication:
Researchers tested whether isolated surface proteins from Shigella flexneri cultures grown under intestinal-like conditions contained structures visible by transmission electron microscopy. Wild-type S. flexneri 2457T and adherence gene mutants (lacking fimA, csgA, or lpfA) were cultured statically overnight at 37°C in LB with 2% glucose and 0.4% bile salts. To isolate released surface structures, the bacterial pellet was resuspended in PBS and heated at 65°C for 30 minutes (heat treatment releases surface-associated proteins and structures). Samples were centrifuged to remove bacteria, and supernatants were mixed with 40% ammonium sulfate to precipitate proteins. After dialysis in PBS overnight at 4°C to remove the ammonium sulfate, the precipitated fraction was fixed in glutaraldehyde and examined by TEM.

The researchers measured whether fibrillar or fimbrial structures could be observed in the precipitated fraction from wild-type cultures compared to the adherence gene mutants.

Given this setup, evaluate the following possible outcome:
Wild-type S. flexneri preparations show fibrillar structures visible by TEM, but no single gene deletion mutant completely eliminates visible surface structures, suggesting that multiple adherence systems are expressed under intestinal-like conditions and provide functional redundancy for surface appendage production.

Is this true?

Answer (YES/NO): YES